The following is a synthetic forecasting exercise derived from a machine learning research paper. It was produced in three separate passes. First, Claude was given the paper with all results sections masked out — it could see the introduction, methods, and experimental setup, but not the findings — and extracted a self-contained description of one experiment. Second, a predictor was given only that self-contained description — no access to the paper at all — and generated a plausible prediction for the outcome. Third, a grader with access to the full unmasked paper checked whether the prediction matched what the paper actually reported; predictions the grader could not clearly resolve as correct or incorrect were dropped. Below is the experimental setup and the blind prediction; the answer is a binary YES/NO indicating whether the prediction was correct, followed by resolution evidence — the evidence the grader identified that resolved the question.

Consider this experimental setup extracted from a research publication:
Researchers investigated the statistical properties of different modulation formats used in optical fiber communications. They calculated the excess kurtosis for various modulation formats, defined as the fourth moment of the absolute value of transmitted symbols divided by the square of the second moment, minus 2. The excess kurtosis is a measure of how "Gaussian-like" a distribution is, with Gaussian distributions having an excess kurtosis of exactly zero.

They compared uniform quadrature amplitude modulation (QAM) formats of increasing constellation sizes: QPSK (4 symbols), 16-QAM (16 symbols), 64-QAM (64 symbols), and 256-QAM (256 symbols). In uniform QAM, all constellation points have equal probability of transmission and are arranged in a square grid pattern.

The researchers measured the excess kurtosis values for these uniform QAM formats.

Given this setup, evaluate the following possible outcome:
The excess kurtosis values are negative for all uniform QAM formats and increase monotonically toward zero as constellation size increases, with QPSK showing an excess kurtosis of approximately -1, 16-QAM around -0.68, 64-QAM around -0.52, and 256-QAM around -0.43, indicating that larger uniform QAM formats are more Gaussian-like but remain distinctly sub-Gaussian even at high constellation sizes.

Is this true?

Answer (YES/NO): NO